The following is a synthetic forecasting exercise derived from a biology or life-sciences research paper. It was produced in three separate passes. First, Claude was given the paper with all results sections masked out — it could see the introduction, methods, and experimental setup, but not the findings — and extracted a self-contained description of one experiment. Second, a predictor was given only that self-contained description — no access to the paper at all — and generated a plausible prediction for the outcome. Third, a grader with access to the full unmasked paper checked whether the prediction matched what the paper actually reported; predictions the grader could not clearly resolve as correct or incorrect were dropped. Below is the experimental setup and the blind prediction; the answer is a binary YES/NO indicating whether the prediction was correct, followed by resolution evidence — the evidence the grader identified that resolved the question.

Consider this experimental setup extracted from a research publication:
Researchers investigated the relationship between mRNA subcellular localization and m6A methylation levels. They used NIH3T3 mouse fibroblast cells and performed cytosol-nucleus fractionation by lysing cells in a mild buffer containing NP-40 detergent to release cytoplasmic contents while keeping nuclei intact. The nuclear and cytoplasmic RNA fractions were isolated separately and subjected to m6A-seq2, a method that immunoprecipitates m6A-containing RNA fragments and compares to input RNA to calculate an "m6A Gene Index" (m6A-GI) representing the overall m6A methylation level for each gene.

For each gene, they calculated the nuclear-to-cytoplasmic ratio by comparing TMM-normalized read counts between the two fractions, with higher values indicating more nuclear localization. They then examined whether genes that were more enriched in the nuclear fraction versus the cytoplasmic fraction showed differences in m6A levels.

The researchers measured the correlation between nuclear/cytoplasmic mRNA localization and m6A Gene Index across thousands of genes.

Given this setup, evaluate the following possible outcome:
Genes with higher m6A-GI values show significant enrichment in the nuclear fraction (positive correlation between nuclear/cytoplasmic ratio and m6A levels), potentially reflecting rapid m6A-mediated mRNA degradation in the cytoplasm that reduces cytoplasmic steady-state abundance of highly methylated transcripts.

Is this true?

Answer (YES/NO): YES